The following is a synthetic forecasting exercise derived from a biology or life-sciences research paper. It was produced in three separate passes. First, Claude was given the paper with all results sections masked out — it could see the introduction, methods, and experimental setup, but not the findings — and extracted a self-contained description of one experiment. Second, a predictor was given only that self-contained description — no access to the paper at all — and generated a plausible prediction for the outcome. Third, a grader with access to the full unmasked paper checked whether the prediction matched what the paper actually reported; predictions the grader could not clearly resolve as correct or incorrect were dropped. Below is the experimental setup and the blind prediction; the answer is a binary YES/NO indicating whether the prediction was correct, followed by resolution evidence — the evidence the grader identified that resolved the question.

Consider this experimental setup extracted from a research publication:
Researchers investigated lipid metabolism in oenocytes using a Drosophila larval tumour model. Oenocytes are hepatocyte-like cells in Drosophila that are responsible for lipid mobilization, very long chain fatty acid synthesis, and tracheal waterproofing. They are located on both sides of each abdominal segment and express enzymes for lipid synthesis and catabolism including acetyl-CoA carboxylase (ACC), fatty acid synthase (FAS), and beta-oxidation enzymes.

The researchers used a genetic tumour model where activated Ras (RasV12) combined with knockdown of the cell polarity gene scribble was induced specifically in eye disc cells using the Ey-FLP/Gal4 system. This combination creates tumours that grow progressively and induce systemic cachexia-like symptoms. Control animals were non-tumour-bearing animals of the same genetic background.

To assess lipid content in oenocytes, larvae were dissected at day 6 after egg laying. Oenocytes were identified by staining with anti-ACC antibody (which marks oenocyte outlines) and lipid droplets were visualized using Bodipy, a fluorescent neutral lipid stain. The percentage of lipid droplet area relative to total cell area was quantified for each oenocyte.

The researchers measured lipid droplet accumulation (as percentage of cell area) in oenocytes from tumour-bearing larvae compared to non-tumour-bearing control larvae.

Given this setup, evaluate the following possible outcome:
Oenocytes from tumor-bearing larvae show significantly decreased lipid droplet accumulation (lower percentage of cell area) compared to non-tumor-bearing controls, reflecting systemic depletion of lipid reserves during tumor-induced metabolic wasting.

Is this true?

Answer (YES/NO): NO